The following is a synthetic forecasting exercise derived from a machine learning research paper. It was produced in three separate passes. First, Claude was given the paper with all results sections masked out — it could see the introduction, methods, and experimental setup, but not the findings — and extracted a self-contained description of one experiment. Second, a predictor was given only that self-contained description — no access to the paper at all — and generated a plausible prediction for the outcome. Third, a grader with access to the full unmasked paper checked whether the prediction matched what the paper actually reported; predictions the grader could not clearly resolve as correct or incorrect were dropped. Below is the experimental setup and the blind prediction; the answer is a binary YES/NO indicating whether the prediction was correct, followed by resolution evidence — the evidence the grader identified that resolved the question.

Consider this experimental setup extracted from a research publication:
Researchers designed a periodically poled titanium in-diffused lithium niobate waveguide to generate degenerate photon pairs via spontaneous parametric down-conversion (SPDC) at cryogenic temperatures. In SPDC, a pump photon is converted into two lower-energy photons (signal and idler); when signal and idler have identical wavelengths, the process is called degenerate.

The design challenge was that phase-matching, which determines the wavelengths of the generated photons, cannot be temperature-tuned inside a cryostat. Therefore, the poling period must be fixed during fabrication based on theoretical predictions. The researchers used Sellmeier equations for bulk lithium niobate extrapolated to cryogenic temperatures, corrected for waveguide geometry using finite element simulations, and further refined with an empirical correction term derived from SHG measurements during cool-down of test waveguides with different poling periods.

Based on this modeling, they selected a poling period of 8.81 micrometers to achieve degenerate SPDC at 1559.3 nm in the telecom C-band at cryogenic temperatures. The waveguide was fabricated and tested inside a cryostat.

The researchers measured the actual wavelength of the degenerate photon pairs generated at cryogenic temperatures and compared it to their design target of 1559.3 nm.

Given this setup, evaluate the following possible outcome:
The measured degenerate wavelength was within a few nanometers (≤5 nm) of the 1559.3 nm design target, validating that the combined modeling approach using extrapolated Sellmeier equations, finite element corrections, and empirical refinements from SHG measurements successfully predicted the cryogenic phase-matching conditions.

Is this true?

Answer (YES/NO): YES